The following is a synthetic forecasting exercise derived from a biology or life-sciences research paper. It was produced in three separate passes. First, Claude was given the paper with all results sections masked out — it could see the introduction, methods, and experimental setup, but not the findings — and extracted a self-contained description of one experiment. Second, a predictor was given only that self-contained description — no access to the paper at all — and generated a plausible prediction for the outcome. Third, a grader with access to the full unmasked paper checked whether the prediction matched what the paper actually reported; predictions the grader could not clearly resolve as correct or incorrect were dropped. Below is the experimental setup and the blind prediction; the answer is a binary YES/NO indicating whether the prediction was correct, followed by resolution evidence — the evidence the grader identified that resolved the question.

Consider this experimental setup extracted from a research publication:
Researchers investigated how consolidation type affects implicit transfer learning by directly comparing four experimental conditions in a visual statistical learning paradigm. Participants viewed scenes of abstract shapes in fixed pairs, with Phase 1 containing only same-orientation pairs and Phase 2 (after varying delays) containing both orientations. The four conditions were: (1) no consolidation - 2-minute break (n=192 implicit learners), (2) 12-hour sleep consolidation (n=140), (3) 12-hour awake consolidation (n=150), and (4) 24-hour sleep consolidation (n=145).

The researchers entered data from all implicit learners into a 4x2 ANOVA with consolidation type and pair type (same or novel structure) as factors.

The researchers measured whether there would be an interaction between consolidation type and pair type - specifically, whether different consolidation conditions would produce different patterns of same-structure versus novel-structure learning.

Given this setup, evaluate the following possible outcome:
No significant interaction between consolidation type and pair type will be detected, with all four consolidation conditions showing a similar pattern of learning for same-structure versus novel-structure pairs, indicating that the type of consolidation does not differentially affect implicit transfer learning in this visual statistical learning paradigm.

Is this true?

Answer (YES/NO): NO